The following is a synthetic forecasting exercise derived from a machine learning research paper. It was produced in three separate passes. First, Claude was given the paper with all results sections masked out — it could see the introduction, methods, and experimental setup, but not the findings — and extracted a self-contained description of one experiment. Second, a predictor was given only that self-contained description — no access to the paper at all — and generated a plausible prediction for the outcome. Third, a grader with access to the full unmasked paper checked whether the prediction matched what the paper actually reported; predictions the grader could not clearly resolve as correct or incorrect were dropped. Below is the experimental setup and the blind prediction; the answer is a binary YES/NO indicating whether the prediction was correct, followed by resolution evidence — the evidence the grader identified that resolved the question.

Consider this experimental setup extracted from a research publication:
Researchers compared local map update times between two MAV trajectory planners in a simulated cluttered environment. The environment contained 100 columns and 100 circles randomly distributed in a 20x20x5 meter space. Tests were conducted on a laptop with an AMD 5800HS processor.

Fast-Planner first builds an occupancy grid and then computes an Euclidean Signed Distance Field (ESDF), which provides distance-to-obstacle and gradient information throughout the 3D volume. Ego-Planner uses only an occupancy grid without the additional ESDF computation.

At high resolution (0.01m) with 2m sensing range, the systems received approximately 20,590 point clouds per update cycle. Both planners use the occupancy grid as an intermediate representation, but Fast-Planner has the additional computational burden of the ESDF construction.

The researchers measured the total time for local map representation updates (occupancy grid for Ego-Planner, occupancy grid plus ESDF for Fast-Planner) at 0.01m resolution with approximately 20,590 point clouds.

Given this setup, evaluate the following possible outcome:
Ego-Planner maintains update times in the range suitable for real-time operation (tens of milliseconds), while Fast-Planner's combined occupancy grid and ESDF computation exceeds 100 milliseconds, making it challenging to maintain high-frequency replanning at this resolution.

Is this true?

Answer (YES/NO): YES